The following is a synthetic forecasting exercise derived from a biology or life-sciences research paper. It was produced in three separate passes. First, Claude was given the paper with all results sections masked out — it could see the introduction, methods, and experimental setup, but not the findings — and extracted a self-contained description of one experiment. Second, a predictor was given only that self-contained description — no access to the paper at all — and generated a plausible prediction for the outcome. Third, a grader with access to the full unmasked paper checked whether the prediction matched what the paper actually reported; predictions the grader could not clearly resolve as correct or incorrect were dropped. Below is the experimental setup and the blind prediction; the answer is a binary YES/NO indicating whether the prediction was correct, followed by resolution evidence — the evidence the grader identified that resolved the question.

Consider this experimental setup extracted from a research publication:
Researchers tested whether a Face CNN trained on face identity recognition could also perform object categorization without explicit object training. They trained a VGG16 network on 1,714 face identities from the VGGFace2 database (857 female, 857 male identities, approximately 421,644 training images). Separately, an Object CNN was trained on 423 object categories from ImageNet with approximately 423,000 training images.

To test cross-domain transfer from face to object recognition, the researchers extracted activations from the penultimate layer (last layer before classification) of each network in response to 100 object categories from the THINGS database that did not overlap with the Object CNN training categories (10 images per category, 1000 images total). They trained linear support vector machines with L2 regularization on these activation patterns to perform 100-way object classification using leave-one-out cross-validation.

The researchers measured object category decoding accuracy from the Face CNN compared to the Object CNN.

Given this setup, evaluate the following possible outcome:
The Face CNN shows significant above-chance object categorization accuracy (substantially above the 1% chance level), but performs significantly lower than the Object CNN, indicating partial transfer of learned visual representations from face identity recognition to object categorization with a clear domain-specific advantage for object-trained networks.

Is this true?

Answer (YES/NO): YES